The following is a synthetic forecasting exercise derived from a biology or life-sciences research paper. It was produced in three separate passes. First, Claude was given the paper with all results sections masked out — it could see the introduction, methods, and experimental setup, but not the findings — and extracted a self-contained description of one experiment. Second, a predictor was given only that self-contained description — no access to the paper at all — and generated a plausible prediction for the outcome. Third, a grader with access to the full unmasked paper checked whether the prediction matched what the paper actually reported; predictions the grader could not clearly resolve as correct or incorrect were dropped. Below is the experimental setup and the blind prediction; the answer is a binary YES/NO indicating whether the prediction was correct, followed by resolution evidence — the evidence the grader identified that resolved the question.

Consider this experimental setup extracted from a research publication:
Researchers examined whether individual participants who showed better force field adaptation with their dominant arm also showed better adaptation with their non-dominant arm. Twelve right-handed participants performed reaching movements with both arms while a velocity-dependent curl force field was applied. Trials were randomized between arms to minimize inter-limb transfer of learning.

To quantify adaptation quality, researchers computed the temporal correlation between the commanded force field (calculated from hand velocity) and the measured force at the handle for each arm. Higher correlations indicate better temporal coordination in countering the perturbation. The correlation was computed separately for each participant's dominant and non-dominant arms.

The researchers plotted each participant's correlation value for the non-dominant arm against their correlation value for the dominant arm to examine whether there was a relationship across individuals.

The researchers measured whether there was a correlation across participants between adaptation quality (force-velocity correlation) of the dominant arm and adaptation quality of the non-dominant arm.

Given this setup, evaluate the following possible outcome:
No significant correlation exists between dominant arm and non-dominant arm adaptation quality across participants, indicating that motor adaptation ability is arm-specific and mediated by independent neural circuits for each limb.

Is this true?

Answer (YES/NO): NO